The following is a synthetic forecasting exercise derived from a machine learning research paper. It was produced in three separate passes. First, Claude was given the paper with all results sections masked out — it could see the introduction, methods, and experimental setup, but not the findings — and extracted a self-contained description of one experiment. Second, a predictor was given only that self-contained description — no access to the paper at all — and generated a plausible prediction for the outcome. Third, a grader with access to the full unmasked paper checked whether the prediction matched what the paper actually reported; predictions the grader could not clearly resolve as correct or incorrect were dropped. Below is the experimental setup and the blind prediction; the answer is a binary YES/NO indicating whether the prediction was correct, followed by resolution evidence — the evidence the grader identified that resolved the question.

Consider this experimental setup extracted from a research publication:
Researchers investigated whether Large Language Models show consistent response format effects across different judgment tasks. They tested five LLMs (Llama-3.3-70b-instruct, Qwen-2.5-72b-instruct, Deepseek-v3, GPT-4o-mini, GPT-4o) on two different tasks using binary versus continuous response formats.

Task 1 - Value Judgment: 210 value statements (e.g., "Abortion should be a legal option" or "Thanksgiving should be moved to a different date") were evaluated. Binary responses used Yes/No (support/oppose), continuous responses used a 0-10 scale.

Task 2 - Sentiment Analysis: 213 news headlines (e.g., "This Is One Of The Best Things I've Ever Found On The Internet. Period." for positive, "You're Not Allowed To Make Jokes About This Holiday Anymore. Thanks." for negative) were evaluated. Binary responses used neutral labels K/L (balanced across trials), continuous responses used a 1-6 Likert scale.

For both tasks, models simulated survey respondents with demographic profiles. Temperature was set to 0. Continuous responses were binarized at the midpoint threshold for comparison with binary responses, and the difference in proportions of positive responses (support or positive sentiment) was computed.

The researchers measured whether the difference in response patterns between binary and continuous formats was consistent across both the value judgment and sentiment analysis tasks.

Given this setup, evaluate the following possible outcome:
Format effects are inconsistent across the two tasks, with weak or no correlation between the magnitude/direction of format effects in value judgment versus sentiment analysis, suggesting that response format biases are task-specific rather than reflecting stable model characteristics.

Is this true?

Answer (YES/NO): NO